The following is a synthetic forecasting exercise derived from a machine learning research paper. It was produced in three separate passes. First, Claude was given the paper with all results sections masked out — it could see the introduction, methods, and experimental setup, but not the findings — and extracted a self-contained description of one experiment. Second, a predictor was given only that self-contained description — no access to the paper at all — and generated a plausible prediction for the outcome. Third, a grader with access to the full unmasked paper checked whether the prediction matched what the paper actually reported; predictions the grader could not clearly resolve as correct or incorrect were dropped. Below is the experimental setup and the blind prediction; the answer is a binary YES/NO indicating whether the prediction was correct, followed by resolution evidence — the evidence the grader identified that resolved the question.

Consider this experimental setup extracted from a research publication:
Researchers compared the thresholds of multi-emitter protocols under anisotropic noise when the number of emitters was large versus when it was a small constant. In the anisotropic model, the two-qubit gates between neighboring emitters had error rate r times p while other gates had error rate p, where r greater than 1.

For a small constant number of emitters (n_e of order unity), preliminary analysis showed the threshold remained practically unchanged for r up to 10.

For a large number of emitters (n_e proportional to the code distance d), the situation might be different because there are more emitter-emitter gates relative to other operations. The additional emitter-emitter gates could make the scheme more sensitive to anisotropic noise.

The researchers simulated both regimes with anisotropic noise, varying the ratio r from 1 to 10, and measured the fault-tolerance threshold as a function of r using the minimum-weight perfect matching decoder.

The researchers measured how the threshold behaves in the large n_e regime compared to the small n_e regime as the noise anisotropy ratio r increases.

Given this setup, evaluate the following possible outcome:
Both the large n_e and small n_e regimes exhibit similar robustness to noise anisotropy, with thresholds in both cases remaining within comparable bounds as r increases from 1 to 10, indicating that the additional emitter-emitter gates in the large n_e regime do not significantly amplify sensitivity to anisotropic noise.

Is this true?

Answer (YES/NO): NO